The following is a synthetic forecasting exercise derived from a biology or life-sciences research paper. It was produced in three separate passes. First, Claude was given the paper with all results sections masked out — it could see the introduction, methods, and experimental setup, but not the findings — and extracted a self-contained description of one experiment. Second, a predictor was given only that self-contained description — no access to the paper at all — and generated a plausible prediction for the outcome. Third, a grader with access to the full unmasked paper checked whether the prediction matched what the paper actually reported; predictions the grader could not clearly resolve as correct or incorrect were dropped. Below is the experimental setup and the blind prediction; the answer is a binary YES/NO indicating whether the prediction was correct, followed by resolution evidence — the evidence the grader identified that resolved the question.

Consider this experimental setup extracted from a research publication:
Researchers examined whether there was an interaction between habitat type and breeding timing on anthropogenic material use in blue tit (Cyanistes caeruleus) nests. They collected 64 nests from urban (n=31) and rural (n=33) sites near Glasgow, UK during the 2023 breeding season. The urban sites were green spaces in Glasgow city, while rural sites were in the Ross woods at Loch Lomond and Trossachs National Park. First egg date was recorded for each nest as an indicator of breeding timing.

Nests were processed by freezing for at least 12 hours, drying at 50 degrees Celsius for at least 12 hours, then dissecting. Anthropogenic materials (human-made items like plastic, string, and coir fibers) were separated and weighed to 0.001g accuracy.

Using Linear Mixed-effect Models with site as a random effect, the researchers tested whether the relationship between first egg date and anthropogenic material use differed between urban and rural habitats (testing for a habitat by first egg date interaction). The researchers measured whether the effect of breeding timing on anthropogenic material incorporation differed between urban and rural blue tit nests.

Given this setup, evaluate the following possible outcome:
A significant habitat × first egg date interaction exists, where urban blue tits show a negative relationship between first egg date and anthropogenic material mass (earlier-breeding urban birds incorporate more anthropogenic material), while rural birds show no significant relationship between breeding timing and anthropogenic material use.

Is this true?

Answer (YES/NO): NO